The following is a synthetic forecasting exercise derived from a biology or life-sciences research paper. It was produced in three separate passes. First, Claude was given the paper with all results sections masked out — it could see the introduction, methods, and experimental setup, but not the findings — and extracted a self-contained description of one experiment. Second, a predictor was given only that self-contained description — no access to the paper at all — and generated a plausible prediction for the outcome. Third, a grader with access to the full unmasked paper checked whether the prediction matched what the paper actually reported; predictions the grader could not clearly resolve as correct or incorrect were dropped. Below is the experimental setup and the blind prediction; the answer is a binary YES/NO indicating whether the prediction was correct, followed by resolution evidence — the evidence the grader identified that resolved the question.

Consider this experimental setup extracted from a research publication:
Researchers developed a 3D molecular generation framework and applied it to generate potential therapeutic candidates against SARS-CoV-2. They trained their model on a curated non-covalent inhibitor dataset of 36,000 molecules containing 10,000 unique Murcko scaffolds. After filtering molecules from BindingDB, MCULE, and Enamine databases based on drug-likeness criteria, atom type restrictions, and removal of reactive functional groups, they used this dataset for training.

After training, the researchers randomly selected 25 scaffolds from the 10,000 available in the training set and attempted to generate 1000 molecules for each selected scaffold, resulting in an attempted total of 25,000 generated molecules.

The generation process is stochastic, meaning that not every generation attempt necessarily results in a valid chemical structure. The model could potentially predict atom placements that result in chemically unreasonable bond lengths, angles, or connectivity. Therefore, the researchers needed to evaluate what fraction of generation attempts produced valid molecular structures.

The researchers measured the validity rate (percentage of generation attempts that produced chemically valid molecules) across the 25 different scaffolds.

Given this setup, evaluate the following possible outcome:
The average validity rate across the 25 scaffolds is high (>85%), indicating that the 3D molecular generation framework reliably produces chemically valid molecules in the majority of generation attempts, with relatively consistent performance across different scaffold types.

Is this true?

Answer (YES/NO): NO